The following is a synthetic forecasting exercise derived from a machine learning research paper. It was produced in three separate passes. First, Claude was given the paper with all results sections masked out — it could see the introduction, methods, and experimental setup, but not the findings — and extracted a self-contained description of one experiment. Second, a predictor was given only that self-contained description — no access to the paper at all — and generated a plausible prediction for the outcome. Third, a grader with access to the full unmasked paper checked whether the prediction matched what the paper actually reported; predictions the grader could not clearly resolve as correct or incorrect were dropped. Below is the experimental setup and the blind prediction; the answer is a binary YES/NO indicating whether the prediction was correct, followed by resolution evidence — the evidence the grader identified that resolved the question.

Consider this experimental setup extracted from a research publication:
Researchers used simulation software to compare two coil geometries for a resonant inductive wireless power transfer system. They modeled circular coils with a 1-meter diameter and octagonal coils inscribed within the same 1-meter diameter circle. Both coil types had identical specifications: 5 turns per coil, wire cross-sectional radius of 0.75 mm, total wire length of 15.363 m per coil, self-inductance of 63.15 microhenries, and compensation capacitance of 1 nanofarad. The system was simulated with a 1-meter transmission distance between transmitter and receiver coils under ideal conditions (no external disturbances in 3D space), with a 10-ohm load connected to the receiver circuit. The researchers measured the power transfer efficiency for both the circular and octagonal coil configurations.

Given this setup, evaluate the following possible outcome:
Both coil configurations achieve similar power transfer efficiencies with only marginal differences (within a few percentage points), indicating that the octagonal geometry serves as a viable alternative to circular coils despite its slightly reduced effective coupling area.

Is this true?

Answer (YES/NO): YES